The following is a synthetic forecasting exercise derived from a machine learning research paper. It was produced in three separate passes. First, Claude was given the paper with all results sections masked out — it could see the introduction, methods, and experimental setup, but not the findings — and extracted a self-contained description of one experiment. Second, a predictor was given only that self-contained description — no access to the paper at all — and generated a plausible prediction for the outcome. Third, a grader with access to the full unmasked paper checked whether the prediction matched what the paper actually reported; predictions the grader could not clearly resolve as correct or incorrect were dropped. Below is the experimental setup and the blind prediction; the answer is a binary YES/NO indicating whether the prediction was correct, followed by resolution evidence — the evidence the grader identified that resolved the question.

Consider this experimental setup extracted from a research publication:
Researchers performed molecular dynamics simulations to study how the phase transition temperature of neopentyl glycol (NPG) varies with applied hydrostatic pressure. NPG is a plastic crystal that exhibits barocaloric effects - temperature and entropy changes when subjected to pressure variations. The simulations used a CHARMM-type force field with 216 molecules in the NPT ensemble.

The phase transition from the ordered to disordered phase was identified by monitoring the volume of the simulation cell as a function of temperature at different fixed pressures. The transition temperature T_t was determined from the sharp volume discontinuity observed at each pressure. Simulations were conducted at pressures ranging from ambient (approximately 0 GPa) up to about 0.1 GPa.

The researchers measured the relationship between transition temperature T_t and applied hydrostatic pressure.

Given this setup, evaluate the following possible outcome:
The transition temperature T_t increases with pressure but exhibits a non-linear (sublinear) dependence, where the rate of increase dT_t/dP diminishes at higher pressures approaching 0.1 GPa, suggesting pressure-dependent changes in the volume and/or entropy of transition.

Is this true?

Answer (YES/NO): NO